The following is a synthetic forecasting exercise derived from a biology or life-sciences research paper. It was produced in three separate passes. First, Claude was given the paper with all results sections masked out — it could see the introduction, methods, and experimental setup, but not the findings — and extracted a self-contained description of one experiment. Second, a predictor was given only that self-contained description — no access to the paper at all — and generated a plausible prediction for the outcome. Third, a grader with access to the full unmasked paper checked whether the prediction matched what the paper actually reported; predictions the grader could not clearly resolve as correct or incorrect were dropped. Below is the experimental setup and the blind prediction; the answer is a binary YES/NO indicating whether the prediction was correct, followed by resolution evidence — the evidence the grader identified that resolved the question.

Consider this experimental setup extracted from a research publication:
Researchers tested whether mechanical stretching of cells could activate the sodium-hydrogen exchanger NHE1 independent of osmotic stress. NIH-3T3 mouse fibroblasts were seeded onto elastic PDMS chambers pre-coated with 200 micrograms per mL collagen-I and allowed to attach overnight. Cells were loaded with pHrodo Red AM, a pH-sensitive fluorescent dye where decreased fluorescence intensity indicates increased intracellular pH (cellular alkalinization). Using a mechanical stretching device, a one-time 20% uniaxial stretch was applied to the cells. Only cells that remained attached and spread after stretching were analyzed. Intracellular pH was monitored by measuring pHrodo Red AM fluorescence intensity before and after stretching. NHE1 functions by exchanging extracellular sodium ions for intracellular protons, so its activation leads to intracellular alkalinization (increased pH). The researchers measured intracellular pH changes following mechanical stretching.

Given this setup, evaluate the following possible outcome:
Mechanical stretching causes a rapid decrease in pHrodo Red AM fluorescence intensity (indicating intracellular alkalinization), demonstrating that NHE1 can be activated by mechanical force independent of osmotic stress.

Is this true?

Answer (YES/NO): YES